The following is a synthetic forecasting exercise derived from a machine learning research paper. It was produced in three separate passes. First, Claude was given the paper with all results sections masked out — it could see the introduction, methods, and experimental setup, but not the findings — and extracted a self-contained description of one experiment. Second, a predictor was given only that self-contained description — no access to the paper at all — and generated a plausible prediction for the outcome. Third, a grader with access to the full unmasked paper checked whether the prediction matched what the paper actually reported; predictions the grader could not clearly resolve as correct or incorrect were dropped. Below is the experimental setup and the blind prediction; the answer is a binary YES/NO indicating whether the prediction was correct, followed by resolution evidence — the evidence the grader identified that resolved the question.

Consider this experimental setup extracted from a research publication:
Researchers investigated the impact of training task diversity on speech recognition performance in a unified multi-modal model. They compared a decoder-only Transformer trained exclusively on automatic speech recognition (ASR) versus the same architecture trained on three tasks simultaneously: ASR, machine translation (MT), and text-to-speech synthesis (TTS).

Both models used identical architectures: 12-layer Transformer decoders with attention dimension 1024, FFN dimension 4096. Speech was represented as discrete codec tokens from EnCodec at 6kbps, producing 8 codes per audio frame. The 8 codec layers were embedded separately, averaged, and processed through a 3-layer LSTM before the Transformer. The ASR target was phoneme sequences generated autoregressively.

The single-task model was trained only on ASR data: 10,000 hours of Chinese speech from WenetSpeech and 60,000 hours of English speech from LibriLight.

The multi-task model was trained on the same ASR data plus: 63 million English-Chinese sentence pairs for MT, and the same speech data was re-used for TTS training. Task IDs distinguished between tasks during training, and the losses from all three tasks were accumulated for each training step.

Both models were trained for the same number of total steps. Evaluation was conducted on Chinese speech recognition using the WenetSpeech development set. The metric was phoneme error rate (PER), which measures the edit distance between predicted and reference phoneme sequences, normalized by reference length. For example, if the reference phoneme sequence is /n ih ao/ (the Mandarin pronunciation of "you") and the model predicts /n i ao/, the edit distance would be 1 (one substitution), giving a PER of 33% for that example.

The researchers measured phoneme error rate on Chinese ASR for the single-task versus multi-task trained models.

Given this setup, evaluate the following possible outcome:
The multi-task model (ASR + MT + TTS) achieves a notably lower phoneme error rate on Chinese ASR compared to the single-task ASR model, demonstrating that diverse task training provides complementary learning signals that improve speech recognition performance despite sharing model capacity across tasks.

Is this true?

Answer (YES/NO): NO